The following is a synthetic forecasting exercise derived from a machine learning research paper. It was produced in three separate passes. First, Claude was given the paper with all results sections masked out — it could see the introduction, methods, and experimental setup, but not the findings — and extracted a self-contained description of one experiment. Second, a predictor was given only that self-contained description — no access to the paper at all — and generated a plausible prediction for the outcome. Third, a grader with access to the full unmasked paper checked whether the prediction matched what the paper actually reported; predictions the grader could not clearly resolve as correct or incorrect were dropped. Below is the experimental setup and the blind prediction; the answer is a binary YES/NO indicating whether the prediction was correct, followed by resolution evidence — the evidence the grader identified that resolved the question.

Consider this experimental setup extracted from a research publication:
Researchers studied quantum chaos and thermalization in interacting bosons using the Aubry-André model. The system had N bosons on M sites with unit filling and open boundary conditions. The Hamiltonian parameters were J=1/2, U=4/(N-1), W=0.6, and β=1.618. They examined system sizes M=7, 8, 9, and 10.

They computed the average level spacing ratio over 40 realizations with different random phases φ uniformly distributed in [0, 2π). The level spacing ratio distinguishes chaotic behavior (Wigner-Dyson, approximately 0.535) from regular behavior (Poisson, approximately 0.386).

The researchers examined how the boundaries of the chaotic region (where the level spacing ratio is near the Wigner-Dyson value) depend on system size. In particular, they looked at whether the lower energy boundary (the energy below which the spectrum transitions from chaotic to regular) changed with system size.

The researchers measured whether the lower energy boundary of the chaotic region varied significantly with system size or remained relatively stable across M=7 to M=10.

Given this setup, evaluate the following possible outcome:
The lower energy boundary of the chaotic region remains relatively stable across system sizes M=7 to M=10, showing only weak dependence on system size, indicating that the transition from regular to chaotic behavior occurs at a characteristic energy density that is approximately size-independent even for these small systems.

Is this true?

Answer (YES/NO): YES